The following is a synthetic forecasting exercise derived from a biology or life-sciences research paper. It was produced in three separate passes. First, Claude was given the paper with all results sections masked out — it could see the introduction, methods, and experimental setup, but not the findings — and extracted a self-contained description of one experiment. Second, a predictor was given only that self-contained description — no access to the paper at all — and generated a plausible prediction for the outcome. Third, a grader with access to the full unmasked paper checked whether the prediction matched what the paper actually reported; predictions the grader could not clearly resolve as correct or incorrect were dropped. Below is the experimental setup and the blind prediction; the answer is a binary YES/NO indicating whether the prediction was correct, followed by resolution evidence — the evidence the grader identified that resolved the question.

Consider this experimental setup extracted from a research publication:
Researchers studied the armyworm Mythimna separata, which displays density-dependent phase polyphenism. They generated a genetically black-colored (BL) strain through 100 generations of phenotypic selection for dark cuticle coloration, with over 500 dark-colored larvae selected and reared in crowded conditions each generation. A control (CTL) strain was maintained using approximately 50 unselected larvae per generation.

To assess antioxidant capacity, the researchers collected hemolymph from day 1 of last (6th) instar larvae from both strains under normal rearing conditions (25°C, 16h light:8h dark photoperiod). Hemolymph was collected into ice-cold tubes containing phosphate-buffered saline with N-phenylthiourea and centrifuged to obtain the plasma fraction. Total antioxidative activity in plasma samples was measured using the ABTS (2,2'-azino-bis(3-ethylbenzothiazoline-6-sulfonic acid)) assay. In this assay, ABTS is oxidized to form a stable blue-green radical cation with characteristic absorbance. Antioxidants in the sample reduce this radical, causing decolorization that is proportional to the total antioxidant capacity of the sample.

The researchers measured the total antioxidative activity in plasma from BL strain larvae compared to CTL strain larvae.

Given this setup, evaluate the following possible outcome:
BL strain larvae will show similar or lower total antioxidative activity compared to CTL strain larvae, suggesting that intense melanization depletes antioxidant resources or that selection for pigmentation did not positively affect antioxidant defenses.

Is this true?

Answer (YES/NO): YES